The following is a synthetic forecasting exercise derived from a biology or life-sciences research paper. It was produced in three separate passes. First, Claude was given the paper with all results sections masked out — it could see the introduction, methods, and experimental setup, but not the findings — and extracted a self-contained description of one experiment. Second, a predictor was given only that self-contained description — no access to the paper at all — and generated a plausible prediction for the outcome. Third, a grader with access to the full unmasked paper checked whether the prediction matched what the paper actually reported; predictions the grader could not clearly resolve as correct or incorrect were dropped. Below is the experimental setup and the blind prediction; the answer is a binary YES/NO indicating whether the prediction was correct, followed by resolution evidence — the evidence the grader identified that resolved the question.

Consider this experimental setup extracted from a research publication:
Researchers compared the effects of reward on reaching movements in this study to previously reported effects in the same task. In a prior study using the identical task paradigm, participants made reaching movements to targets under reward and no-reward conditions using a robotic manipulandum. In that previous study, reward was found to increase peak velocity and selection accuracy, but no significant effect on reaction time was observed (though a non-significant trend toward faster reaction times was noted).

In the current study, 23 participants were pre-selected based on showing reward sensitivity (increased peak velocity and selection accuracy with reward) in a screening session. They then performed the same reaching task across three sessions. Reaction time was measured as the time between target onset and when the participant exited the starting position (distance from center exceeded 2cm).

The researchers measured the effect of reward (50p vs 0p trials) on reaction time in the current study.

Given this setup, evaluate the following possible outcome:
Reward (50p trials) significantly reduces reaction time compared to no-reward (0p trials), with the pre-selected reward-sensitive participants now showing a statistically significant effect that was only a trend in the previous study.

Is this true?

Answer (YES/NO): YES